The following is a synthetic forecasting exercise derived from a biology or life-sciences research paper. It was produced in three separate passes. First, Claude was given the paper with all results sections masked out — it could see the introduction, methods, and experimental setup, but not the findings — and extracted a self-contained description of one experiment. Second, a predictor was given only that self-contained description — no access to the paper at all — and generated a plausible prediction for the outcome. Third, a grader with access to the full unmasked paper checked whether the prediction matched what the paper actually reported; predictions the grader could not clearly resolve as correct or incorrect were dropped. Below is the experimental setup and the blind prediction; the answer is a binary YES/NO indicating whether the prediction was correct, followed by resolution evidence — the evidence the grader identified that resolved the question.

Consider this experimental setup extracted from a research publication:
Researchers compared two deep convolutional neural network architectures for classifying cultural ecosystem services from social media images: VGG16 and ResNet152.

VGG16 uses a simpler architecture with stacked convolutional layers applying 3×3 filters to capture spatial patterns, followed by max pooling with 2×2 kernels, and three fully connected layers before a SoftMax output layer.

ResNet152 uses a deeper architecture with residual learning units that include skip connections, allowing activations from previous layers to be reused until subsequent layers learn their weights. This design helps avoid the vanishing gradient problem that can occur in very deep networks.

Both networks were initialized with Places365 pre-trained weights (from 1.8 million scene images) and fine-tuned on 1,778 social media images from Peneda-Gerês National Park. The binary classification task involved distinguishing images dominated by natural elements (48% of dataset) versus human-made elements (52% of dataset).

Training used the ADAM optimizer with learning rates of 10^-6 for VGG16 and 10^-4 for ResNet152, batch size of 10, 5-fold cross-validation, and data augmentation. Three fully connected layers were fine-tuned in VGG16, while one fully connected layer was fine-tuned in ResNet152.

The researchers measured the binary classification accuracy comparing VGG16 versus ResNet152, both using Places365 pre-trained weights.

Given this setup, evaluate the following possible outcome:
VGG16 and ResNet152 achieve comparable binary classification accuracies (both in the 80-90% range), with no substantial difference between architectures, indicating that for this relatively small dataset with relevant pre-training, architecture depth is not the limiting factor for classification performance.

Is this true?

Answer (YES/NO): YES